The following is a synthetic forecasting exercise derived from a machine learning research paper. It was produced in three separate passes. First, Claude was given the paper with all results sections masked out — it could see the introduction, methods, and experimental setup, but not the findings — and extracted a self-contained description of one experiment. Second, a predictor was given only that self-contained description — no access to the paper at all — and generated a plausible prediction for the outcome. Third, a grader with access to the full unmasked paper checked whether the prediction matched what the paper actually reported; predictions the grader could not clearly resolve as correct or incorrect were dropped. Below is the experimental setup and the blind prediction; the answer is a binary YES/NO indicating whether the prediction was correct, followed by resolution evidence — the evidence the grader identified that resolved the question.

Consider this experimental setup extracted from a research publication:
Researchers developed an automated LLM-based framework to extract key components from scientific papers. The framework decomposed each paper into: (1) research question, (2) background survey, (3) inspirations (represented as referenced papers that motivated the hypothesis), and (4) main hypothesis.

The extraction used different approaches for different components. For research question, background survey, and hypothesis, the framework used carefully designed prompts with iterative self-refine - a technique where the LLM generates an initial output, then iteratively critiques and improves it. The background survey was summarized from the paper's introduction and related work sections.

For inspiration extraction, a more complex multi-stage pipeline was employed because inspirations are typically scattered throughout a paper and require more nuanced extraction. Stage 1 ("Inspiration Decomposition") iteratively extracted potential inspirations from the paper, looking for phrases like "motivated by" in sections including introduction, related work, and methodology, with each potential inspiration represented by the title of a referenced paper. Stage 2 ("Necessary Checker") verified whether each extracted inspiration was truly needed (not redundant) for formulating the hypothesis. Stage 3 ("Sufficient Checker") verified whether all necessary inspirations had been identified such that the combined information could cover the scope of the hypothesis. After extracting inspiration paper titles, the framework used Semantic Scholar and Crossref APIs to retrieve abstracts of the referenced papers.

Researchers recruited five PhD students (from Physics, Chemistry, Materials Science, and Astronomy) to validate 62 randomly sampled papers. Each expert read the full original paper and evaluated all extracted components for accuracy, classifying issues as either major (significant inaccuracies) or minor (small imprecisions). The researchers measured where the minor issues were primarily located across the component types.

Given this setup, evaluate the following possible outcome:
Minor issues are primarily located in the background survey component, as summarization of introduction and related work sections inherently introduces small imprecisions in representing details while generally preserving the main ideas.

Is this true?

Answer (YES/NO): NO